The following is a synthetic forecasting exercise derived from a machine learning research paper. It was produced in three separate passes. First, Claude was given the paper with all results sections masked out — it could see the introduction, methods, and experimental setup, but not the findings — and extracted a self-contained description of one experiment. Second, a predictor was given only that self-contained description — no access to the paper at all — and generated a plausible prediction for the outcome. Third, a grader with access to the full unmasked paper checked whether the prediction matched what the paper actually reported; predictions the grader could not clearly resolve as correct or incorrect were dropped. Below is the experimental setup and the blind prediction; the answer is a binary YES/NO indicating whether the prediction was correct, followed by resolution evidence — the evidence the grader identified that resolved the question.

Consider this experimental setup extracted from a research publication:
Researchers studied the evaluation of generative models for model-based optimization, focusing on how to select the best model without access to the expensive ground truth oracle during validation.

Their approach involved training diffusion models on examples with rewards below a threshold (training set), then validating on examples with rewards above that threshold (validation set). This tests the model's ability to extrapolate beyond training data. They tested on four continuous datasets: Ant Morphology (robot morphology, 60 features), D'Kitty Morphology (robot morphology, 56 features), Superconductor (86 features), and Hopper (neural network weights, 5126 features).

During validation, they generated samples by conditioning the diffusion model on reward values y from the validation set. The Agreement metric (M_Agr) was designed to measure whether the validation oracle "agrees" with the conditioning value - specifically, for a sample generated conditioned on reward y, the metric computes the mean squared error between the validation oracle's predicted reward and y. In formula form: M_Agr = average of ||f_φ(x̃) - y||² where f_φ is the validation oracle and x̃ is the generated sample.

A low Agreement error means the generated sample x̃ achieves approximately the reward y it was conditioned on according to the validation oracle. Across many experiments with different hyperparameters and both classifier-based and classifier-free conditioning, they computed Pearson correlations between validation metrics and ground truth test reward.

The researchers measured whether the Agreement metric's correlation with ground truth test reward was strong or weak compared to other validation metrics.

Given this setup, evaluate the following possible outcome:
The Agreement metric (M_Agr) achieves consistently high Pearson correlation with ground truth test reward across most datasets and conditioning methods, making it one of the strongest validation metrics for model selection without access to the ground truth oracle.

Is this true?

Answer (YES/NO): YES